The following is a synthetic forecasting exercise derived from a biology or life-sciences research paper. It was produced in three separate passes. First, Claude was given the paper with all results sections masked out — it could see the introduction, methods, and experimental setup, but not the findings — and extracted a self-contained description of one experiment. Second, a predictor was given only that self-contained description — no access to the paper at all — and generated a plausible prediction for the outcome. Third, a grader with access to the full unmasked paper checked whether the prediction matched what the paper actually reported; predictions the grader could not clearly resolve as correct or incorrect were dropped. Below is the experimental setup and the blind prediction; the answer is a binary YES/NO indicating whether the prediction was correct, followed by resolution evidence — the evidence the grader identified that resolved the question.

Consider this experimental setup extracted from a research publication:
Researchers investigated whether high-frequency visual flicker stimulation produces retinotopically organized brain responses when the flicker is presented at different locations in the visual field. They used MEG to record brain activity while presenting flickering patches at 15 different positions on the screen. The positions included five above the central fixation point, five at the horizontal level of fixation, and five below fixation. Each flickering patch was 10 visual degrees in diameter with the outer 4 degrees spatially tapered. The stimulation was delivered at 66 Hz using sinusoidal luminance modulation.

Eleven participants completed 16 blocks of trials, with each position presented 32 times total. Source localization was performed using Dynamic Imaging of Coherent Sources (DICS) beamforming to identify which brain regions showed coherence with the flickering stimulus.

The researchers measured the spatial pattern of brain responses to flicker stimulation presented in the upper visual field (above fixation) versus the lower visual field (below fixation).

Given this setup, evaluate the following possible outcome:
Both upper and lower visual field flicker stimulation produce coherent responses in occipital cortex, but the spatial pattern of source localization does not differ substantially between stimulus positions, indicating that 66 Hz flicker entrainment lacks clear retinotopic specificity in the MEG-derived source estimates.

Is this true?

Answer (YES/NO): NO